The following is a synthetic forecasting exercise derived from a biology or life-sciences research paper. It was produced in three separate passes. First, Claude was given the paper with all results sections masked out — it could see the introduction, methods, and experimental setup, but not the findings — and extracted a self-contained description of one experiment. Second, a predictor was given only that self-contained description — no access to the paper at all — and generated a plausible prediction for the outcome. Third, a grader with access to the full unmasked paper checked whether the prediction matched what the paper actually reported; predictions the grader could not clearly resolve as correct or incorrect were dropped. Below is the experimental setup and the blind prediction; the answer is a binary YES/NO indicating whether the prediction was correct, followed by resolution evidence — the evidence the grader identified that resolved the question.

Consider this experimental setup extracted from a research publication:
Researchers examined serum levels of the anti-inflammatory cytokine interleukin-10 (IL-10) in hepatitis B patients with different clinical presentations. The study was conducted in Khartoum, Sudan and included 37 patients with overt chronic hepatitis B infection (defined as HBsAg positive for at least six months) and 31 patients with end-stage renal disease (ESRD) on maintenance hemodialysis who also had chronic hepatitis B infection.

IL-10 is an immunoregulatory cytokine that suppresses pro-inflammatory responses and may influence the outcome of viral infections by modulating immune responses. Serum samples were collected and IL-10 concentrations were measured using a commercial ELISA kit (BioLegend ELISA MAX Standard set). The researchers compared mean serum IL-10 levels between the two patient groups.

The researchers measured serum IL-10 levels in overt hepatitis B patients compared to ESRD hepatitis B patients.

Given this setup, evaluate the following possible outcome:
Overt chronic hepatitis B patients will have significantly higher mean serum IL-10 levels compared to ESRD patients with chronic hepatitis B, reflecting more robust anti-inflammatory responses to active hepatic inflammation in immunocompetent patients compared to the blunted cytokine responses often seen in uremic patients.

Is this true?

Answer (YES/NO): NO